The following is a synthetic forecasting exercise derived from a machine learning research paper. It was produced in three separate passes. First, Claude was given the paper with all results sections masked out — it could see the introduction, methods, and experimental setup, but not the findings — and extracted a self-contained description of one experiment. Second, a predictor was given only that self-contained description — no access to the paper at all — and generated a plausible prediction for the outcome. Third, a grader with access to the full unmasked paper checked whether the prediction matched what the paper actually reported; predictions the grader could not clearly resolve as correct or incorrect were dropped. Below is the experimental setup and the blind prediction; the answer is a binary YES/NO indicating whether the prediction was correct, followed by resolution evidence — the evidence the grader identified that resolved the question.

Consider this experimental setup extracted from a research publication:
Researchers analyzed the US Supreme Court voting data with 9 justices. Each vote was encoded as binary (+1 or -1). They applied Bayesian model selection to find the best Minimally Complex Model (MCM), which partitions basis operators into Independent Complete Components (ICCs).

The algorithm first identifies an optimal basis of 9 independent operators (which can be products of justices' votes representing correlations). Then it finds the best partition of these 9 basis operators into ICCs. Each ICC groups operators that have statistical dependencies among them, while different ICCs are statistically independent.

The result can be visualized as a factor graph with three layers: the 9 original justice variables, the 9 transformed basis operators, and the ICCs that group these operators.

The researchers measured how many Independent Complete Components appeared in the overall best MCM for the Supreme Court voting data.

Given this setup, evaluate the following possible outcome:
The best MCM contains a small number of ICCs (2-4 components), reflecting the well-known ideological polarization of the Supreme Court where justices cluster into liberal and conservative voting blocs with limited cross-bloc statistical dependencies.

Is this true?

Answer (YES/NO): YES